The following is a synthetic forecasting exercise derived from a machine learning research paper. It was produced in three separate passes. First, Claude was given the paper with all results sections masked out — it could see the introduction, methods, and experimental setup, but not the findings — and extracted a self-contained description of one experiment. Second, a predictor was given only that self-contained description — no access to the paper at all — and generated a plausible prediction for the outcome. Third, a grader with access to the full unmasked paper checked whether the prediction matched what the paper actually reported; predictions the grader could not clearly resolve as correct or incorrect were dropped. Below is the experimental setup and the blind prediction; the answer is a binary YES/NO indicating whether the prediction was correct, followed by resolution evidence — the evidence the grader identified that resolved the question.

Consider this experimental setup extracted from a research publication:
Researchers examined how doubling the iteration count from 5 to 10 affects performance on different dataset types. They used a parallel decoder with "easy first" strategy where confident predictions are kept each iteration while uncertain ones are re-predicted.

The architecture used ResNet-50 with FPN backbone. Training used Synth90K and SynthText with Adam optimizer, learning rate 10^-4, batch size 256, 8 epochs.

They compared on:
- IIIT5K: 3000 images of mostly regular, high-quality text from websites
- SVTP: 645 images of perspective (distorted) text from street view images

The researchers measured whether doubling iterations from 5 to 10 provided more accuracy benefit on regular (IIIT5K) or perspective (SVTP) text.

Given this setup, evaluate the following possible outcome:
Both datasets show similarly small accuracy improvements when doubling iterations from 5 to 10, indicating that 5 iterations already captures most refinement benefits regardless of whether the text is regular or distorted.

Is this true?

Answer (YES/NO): NO